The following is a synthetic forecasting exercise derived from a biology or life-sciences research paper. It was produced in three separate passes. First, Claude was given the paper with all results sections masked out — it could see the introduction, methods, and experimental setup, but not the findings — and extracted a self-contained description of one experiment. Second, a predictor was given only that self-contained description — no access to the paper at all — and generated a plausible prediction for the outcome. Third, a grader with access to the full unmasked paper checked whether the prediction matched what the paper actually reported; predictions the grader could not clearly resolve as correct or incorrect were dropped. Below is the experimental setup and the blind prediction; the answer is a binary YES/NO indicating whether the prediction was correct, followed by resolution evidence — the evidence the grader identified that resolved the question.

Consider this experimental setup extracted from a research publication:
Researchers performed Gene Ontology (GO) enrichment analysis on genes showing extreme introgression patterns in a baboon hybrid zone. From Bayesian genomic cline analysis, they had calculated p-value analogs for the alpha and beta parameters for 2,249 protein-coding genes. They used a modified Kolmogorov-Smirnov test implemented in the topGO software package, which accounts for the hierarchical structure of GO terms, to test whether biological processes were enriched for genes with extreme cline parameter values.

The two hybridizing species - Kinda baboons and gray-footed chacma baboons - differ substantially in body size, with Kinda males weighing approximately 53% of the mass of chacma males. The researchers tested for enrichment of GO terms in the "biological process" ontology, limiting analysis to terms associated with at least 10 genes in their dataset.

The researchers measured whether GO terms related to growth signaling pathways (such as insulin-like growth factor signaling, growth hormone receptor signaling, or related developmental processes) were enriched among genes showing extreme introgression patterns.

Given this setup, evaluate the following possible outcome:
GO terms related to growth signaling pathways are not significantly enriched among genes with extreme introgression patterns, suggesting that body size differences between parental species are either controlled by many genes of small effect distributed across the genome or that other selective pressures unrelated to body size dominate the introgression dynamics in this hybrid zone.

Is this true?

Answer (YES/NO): NO